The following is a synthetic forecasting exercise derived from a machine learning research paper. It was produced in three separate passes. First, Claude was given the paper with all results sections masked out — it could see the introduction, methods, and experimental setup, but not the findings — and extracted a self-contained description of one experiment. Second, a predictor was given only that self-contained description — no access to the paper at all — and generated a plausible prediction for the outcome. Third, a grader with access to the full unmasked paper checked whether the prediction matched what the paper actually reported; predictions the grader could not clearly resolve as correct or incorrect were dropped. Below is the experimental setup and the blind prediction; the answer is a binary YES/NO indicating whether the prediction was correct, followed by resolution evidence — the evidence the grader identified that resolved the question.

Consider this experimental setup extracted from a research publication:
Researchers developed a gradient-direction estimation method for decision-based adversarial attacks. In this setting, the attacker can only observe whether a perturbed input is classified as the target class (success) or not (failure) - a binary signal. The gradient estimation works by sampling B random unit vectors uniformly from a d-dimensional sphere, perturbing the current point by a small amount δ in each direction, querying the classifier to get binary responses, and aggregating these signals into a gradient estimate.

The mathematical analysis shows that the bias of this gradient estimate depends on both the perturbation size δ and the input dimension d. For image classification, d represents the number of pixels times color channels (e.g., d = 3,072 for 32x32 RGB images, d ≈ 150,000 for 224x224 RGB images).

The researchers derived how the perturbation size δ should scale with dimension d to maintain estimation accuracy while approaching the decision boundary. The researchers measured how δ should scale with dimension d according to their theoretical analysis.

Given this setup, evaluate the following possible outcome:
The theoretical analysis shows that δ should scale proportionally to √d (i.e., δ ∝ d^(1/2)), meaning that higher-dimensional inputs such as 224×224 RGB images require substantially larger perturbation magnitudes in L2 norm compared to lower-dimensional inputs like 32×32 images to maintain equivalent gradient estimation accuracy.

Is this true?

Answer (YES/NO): NO